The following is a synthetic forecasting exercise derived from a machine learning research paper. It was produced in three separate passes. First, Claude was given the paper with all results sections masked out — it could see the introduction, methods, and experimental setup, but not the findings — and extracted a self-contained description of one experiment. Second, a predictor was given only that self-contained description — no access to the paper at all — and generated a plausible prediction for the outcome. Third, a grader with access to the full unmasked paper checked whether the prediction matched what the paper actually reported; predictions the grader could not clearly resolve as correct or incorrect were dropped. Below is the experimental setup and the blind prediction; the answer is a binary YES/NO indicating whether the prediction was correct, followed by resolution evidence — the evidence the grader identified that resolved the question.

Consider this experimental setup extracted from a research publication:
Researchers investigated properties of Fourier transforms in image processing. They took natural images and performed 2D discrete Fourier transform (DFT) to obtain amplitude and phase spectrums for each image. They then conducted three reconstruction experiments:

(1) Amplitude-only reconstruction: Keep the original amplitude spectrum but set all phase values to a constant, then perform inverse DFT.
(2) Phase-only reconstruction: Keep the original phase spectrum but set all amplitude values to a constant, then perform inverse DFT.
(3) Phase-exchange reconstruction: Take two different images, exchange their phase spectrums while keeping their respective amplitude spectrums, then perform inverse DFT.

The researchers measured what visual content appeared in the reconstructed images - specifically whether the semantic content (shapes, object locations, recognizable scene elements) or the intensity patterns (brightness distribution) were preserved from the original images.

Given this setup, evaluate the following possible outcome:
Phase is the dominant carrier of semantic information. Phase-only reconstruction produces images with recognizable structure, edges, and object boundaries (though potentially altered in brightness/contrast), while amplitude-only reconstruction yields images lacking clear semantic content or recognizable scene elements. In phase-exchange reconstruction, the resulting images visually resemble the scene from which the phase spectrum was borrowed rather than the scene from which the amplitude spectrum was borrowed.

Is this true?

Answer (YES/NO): YES